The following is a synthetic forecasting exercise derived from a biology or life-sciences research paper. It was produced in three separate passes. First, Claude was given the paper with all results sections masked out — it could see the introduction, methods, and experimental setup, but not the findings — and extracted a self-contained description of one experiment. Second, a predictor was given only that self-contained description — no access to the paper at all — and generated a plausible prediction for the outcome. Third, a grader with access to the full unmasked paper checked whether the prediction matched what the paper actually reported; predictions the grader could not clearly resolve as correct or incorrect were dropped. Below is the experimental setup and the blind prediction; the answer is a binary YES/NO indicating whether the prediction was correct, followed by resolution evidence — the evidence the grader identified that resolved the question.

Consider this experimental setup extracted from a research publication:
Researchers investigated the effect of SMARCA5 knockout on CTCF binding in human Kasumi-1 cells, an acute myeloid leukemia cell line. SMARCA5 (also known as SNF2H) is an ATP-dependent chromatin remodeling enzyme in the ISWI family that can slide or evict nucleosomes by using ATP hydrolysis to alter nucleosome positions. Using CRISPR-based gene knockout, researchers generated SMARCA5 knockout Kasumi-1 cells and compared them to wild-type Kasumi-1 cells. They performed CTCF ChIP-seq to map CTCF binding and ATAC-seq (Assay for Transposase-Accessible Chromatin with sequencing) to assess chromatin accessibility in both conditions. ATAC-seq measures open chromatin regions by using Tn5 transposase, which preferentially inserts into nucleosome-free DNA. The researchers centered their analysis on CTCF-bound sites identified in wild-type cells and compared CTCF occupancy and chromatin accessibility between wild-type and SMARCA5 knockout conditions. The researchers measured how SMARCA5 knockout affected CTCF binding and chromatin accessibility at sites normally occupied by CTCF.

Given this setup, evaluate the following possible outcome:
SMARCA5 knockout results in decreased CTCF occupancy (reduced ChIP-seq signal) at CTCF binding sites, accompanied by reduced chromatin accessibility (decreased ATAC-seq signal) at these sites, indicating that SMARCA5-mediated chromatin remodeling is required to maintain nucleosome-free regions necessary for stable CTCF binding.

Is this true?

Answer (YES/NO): YES